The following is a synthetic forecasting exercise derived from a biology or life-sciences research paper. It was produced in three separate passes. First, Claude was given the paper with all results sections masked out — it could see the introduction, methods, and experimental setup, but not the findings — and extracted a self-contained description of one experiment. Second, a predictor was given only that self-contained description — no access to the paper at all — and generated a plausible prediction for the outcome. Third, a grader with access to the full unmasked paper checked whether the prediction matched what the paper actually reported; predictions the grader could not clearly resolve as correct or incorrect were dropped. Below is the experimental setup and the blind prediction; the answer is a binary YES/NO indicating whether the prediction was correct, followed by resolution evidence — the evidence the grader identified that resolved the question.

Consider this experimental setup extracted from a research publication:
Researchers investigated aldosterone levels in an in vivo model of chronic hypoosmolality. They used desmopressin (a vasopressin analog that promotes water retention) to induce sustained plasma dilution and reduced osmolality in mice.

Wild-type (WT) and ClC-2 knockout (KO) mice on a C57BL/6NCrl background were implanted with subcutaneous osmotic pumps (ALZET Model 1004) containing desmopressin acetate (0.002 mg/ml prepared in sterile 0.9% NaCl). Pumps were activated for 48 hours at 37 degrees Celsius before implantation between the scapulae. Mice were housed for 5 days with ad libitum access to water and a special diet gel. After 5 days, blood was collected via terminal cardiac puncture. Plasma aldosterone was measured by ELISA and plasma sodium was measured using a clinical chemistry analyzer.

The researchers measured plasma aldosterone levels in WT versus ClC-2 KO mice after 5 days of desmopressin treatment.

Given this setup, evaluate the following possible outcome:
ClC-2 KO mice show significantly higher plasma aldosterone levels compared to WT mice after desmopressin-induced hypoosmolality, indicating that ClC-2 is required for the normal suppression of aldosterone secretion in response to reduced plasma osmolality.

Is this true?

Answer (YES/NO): NO